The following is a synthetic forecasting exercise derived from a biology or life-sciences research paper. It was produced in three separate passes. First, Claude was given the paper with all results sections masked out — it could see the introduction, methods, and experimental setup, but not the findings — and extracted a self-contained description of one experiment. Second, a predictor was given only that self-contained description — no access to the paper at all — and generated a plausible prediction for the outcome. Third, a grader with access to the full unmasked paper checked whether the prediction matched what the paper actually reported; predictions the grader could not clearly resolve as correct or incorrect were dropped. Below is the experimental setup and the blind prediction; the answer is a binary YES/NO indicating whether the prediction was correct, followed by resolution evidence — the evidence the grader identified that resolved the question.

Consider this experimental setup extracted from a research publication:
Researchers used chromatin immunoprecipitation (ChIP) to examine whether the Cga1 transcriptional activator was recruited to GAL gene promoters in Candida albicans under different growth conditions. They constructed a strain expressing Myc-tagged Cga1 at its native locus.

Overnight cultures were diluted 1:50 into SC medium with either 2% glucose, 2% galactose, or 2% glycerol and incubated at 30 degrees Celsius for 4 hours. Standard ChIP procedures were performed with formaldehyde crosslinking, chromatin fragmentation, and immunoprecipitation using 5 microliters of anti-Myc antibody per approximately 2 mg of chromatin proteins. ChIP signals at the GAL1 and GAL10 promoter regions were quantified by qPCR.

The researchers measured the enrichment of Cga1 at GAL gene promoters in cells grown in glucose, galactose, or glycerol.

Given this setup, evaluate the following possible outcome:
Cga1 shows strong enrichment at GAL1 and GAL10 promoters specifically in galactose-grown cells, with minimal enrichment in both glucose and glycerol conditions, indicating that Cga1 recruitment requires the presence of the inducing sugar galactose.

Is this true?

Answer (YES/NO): YES